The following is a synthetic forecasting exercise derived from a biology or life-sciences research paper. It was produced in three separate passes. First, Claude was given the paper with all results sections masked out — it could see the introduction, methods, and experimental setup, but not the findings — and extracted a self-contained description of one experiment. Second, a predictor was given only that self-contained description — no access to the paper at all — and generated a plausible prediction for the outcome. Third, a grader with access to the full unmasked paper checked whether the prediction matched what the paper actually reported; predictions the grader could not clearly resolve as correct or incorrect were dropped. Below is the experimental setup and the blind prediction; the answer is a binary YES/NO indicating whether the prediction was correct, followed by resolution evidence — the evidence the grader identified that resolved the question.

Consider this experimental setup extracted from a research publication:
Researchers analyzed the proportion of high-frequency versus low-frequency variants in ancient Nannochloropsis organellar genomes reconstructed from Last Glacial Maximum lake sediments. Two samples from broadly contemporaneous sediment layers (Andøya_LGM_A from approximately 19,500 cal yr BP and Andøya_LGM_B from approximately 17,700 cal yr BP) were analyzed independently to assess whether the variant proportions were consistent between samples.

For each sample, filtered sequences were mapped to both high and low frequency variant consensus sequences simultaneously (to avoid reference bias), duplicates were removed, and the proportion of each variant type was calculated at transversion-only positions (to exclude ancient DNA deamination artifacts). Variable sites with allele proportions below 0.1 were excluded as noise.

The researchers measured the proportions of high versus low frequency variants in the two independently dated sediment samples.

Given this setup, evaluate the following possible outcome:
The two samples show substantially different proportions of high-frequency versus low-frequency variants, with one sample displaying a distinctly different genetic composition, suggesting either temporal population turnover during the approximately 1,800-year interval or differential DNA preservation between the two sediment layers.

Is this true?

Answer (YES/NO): NO